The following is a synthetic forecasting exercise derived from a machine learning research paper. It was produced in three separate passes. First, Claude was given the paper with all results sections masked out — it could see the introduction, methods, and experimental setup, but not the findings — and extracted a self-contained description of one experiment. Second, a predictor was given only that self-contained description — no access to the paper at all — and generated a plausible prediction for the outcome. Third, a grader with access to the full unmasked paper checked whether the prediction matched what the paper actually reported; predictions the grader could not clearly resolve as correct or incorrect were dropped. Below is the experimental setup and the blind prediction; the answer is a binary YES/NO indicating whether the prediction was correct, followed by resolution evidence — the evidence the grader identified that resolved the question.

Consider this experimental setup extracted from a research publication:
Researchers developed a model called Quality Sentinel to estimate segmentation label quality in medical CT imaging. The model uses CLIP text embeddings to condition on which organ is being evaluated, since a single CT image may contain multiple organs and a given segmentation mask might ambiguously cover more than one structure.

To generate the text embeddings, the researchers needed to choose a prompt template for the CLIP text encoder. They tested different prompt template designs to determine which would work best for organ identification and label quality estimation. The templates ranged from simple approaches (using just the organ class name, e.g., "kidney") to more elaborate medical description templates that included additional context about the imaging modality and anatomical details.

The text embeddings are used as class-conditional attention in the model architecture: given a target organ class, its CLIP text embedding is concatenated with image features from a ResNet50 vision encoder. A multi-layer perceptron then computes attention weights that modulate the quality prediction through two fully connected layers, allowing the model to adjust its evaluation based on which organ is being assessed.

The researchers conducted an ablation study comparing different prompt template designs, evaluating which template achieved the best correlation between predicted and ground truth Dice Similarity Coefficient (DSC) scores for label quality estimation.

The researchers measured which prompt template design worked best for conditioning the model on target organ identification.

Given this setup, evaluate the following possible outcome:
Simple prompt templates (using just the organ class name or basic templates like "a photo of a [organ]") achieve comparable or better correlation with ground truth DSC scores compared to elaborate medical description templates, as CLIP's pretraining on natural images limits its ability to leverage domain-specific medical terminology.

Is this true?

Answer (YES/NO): YES